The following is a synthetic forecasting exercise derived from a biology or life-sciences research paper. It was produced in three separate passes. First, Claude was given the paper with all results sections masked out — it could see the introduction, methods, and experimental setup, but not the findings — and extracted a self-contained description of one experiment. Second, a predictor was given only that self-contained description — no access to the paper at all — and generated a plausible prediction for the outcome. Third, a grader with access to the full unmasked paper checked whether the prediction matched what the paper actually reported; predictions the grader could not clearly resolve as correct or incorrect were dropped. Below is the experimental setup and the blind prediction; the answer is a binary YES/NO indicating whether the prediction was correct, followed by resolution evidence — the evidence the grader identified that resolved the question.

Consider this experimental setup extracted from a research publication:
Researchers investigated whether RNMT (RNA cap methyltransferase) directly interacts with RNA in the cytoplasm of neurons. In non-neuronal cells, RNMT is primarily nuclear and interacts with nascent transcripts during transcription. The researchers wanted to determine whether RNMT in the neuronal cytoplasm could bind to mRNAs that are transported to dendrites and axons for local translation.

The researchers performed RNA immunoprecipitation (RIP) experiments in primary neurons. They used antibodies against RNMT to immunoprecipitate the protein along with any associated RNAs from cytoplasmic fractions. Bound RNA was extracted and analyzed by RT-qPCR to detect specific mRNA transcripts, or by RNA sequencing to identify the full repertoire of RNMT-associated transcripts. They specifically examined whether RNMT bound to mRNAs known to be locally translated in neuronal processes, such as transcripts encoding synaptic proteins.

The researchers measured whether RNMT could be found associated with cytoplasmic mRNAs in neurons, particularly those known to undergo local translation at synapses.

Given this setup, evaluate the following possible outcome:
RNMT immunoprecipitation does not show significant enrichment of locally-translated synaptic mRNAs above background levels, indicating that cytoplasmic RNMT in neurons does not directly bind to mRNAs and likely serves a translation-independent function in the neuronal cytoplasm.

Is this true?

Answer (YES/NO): NO